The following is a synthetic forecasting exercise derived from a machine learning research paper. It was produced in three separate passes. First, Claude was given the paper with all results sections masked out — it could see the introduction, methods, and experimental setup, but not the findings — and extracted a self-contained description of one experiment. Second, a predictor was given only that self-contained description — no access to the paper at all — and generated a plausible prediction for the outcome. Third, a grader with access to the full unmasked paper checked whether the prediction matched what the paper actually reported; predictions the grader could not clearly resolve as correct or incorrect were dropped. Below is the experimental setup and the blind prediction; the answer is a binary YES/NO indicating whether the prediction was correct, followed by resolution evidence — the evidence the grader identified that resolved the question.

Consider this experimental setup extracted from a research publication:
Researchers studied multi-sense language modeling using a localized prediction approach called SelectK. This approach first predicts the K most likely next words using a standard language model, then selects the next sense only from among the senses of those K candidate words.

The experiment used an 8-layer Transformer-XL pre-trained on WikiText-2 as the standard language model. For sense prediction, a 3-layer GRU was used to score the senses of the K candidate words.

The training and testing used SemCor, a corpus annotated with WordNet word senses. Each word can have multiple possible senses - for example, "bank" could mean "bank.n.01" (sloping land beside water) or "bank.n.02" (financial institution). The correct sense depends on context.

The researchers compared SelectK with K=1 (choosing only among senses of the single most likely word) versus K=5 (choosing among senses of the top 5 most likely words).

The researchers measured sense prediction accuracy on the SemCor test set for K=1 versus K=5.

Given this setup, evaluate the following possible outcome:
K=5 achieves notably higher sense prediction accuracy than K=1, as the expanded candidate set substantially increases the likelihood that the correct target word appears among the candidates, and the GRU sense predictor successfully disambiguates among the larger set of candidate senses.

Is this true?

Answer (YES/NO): NO